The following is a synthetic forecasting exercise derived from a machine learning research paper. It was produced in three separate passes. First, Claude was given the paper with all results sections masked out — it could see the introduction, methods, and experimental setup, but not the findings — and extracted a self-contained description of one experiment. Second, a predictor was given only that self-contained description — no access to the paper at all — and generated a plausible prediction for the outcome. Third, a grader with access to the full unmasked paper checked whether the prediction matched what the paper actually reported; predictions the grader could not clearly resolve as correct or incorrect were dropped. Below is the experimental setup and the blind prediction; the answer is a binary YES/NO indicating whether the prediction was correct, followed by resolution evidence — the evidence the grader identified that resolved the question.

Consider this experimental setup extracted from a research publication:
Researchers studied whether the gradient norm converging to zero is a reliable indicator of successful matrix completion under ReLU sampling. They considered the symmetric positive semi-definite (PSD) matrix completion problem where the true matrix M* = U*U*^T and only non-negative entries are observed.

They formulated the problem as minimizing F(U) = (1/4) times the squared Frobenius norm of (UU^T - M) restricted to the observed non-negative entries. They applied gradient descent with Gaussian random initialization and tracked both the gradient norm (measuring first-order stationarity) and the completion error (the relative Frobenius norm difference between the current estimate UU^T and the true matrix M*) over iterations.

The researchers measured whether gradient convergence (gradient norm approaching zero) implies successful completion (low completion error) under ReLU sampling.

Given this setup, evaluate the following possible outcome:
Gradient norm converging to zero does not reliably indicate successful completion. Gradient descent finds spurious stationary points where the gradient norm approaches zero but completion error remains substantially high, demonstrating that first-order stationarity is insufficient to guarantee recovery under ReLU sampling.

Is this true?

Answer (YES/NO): YES